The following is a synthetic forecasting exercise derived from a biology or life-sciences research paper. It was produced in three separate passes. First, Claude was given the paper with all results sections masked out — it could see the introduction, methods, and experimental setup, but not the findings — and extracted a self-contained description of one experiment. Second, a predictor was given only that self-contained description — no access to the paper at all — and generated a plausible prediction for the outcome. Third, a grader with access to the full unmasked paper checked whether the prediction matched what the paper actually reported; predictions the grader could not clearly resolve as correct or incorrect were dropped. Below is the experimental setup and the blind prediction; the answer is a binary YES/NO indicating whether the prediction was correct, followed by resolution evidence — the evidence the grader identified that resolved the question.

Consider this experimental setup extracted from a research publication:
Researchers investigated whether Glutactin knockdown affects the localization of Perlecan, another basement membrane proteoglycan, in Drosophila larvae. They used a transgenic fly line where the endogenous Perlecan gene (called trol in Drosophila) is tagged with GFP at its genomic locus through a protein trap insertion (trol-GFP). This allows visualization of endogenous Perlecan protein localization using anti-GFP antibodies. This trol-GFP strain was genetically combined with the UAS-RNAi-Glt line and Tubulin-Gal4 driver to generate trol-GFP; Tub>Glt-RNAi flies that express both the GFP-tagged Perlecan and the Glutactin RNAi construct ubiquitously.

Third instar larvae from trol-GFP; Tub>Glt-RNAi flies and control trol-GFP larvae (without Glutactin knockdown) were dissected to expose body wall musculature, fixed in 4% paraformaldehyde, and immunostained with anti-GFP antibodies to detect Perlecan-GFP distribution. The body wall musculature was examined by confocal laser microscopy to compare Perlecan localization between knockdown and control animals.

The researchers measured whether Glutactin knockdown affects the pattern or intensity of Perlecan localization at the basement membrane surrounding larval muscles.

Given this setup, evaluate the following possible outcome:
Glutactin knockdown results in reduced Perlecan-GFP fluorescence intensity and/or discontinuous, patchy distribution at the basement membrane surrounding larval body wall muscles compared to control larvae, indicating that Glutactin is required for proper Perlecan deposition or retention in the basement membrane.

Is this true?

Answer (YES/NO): NO